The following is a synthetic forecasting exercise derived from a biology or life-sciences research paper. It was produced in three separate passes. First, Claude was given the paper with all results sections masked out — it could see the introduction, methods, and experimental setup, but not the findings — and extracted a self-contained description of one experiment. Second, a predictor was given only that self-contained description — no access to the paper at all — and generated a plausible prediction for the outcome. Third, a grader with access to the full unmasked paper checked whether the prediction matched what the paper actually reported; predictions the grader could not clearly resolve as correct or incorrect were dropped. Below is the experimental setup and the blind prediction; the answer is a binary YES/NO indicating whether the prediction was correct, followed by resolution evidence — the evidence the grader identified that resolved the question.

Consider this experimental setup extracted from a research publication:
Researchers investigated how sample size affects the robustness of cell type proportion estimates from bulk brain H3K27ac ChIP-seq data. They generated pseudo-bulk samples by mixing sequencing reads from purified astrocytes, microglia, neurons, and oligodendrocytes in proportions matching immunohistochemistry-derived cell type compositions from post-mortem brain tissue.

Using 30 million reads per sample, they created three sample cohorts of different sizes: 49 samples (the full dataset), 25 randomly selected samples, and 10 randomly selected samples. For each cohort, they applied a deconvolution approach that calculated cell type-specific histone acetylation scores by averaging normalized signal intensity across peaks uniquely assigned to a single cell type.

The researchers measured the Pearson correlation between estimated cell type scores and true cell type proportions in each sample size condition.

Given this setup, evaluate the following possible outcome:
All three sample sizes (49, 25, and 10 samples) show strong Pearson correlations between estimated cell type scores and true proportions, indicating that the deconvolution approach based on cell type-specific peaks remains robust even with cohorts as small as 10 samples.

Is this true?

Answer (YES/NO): YES